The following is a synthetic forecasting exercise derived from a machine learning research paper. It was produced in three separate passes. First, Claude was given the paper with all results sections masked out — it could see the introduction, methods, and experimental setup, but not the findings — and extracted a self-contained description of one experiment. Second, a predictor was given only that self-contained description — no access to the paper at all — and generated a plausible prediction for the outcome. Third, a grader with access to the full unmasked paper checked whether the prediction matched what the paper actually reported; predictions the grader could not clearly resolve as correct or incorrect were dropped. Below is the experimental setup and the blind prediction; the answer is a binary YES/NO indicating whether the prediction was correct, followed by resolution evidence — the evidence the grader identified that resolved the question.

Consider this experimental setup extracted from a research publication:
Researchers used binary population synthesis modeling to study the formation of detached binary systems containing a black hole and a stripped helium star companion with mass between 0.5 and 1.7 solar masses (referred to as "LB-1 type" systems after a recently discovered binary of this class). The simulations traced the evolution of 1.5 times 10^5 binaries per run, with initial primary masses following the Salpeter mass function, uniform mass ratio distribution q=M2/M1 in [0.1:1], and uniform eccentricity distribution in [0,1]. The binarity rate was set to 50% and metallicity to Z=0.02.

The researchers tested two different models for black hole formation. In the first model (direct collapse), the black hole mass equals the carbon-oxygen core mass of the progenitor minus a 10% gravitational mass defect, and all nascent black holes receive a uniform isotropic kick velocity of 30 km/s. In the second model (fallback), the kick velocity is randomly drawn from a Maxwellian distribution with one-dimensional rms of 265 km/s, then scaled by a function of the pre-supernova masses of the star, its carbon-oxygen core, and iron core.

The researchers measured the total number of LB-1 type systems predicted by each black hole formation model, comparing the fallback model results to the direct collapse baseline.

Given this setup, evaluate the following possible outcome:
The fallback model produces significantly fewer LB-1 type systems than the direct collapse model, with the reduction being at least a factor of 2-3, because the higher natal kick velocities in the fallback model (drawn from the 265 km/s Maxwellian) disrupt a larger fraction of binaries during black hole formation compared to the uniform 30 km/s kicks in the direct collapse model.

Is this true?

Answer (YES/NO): YES